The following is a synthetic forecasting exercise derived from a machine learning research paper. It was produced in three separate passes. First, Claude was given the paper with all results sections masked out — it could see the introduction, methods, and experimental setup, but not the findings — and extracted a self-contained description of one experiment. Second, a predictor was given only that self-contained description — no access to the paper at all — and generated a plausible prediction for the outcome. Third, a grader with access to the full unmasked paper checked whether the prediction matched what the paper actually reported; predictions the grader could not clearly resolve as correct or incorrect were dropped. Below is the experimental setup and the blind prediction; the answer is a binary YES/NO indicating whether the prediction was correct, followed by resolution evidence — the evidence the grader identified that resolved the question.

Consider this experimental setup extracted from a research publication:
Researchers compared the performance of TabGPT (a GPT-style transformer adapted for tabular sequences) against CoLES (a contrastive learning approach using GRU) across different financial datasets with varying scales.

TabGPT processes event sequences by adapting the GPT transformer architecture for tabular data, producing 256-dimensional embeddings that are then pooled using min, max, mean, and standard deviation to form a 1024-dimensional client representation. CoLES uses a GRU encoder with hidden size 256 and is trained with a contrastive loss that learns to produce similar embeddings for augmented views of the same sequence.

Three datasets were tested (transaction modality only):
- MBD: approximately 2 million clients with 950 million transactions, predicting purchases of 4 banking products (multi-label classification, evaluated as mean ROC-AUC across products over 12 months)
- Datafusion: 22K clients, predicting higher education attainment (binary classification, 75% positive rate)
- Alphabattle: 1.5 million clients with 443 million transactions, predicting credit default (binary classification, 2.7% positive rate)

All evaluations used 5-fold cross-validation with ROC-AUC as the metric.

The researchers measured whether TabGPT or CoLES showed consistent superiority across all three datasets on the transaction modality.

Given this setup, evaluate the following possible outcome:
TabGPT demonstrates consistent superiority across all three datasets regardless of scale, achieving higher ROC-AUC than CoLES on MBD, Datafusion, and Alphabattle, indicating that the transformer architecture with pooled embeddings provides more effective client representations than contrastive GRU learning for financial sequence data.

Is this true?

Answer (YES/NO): NO